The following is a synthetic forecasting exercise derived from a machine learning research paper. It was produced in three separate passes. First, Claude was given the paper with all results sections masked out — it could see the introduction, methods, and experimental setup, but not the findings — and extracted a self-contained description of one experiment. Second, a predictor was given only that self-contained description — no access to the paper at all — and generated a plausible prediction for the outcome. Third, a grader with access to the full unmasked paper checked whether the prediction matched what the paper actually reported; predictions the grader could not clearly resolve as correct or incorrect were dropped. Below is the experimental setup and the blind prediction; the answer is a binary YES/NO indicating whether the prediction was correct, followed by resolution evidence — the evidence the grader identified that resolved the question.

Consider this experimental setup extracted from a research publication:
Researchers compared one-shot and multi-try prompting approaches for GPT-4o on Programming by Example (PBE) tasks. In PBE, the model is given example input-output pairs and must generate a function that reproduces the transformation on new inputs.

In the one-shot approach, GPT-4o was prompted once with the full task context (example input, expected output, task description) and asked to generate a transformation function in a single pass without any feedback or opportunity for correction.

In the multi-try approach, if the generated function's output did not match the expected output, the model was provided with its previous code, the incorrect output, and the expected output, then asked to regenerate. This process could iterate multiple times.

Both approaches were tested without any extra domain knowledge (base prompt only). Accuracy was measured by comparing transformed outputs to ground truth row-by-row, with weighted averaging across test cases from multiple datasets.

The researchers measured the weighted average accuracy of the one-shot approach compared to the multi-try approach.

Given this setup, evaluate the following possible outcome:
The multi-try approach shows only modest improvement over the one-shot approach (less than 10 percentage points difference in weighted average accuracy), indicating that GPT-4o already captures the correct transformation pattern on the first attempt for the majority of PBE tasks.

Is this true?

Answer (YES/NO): NO